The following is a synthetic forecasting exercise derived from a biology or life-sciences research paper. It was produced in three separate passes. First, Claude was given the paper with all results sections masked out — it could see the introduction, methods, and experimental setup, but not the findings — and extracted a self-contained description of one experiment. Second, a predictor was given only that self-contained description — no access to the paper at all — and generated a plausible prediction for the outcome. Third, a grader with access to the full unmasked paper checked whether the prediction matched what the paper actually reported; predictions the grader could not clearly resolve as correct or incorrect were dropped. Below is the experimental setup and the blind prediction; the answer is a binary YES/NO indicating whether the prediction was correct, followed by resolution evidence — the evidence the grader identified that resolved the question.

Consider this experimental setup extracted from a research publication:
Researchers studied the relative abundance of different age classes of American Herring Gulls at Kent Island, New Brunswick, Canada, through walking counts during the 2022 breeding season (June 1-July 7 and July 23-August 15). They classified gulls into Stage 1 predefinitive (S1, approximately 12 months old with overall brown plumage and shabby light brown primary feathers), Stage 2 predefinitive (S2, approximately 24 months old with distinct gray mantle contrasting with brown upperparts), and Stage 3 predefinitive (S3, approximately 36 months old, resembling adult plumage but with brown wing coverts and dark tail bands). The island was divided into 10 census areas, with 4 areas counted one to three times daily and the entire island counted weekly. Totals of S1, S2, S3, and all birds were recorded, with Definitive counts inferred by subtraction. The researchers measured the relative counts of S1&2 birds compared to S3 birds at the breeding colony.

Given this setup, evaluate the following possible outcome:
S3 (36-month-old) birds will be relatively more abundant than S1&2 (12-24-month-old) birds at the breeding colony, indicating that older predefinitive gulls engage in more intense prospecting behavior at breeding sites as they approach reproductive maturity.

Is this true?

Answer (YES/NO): NO